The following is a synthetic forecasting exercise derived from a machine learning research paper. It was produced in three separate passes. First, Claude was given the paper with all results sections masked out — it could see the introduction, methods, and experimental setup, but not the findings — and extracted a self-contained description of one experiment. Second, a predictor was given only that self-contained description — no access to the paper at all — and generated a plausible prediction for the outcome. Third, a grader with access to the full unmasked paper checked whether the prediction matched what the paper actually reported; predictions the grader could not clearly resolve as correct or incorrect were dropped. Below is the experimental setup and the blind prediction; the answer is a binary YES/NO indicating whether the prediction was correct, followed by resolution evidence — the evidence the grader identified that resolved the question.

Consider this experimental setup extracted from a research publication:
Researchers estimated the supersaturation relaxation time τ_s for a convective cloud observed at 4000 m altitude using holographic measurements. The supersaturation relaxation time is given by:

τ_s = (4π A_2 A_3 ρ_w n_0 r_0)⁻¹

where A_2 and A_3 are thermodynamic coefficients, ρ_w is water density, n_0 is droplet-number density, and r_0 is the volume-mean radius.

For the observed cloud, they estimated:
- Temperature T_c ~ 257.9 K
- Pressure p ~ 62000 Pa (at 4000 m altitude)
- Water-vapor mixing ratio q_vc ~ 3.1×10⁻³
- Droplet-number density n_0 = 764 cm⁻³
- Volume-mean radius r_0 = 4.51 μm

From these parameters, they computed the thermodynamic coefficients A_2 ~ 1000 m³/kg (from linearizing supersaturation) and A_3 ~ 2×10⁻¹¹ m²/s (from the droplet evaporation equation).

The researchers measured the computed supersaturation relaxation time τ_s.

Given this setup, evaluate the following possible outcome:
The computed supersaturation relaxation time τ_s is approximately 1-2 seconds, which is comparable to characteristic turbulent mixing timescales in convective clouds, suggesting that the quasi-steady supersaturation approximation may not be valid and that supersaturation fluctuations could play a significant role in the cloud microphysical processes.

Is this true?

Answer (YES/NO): NO